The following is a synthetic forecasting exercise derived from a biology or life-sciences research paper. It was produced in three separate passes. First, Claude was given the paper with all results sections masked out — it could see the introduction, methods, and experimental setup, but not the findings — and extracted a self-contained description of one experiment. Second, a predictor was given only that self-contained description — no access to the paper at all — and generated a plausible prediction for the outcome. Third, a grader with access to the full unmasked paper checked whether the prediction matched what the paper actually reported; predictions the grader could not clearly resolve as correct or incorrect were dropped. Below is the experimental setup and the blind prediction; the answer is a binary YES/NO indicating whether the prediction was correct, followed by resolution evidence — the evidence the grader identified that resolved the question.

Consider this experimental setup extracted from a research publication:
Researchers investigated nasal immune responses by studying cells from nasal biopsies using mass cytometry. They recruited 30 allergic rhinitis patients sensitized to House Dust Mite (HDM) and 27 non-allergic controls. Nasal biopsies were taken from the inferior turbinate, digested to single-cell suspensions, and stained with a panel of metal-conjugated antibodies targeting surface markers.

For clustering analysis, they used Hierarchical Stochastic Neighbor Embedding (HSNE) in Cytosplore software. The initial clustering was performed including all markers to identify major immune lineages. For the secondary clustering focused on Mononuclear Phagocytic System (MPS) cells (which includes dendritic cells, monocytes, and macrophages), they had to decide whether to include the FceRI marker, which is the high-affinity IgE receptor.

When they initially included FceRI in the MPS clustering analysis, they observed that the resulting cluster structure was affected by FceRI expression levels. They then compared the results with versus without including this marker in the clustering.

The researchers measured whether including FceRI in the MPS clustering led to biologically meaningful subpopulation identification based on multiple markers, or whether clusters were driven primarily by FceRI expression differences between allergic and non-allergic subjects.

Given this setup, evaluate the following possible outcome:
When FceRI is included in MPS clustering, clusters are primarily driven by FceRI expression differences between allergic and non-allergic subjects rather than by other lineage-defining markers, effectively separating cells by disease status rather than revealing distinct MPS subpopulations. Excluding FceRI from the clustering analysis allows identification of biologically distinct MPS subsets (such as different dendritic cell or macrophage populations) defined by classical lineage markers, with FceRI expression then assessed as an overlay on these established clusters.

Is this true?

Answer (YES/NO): YES